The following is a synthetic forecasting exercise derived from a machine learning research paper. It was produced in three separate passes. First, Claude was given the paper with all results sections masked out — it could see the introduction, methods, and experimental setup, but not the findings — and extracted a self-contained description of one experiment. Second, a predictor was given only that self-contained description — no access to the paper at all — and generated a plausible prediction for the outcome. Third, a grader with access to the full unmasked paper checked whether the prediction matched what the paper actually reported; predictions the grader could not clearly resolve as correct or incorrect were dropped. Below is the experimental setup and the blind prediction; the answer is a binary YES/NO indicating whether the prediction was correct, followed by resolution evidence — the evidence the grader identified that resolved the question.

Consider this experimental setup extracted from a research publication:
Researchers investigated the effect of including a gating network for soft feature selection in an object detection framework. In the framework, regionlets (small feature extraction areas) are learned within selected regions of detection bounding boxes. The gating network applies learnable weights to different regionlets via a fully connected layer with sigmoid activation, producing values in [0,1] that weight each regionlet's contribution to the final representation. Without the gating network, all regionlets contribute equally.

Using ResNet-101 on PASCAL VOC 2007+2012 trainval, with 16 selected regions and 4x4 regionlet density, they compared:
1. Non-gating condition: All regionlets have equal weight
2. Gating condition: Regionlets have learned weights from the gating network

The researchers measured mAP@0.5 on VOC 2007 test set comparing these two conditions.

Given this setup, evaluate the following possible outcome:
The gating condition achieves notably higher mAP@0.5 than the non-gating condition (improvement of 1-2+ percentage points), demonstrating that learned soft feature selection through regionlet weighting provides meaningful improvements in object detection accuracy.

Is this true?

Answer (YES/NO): NO